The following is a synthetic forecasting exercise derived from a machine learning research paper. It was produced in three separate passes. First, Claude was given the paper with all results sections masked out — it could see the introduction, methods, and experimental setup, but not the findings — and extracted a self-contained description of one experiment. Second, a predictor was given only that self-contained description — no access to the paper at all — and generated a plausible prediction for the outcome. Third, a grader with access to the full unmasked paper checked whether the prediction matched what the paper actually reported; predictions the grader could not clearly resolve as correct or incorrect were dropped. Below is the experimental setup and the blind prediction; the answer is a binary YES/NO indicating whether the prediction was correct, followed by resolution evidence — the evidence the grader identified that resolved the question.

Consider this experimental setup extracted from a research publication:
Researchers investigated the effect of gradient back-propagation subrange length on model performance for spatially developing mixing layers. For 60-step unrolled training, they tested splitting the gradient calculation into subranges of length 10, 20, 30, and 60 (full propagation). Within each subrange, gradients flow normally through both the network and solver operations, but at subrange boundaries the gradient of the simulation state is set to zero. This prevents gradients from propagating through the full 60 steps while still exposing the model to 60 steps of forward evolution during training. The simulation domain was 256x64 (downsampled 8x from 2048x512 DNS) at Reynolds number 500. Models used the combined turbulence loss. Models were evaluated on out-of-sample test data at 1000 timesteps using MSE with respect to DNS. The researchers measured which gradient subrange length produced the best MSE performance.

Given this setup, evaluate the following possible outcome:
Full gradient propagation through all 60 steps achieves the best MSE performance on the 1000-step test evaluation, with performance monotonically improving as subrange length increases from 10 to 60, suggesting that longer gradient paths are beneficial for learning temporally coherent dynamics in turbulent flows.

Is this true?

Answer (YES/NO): NO